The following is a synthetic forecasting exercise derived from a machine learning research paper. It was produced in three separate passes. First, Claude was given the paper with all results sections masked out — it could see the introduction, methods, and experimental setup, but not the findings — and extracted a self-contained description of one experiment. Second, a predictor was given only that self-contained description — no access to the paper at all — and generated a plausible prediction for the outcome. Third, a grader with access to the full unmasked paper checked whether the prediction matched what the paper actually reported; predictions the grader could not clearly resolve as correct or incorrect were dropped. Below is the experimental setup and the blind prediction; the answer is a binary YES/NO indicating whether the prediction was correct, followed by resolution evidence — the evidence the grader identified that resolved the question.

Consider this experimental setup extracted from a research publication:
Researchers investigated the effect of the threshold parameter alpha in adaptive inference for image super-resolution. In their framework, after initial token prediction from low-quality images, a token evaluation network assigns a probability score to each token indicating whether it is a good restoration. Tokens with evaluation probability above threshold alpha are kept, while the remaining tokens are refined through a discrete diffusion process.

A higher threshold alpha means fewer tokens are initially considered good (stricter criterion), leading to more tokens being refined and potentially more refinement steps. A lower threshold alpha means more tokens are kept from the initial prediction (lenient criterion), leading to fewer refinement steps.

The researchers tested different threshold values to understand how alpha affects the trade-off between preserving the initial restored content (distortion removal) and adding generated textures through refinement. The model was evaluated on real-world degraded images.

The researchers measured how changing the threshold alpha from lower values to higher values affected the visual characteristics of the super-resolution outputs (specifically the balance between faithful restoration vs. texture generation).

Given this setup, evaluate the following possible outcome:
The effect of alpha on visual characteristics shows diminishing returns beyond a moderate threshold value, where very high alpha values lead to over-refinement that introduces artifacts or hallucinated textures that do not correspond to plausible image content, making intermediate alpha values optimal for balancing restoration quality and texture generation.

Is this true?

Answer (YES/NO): NO